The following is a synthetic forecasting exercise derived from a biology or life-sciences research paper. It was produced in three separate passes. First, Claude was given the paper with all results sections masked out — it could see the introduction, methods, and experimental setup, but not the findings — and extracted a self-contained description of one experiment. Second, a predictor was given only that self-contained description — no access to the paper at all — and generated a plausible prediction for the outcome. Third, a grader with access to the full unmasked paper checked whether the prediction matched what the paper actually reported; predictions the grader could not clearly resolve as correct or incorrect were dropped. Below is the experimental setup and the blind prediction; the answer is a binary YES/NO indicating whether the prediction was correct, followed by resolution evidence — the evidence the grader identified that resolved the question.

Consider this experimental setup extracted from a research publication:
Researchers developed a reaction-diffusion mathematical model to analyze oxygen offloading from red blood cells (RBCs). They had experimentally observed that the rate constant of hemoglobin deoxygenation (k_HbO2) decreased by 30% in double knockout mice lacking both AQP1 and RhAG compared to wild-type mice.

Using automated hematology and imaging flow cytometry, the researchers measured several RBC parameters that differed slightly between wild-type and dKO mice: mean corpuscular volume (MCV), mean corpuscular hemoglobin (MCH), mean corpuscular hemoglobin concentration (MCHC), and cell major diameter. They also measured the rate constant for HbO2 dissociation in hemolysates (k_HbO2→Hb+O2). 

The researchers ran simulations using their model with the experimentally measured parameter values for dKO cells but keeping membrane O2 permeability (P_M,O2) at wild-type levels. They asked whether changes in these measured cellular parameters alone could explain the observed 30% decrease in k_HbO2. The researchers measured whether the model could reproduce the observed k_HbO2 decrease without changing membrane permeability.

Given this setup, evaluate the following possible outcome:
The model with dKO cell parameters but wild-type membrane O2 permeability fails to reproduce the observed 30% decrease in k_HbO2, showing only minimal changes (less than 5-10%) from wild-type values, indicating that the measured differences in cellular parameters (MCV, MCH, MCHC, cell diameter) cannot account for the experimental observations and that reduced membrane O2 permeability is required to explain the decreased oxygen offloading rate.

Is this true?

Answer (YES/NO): YES